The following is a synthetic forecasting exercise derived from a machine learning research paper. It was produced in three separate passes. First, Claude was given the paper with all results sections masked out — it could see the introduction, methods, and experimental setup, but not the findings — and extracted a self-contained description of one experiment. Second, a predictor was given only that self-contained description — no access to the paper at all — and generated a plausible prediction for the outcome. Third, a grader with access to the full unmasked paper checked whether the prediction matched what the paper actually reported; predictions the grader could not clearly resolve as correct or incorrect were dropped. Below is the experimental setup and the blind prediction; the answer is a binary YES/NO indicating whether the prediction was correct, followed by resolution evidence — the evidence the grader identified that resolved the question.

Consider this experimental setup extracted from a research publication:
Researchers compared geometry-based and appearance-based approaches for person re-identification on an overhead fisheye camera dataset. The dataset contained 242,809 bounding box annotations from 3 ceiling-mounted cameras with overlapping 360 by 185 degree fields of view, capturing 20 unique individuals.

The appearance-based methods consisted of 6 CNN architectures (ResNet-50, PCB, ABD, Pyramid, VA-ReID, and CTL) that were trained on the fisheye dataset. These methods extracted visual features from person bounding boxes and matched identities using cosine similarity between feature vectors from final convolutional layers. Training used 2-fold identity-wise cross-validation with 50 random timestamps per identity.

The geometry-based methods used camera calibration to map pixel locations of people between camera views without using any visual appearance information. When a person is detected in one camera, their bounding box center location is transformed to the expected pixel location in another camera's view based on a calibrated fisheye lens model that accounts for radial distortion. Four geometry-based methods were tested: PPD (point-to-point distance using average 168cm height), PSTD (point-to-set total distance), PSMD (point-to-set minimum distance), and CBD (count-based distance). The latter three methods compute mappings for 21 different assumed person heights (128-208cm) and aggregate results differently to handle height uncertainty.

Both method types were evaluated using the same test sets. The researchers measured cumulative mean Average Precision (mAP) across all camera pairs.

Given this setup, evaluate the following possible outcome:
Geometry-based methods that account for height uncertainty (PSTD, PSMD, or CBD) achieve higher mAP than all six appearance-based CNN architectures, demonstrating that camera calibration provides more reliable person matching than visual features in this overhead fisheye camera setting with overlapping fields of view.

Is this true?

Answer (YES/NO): YES